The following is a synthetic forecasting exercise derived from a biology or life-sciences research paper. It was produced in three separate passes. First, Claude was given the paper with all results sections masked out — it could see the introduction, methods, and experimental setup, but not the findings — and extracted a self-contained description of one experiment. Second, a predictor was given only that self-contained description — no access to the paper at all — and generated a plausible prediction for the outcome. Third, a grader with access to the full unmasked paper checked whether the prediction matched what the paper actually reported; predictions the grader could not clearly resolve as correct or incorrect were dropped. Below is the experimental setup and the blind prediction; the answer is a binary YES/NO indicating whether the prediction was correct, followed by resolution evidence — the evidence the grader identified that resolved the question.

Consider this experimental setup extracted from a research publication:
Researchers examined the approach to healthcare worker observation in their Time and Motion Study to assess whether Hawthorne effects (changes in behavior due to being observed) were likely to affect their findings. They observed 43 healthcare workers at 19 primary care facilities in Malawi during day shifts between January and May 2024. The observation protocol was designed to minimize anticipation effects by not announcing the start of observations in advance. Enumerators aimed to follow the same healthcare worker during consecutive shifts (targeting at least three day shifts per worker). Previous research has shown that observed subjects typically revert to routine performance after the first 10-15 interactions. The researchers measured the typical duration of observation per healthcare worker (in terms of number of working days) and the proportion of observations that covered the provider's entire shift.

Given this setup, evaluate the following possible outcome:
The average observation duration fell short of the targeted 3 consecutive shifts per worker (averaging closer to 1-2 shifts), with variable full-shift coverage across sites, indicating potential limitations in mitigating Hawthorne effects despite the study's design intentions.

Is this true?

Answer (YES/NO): NO